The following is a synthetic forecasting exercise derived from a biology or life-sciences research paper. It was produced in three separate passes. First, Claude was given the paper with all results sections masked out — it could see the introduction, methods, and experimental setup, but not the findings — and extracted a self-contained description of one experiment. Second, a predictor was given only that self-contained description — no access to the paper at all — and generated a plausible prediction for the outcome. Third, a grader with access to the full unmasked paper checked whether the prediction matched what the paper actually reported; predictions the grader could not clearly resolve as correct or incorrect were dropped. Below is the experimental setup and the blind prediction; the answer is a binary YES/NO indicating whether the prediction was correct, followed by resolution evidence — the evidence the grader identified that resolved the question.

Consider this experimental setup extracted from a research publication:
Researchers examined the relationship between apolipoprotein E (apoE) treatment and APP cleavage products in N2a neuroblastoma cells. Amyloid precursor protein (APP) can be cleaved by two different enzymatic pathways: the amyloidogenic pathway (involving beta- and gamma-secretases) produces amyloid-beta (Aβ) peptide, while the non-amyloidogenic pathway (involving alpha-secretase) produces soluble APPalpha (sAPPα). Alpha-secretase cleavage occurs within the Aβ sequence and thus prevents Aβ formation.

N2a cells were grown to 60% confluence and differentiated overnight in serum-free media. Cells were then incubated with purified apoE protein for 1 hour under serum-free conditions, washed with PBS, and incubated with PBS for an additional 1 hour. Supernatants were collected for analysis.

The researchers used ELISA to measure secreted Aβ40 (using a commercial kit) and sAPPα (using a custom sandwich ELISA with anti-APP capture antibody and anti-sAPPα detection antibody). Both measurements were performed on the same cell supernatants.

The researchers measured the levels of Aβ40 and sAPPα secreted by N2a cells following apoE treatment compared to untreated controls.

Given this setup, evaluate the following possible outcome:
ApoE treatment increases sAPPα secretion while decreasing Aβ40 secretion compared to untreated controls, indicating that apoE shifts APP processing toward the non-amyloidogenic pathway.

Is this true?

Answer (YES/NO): YES